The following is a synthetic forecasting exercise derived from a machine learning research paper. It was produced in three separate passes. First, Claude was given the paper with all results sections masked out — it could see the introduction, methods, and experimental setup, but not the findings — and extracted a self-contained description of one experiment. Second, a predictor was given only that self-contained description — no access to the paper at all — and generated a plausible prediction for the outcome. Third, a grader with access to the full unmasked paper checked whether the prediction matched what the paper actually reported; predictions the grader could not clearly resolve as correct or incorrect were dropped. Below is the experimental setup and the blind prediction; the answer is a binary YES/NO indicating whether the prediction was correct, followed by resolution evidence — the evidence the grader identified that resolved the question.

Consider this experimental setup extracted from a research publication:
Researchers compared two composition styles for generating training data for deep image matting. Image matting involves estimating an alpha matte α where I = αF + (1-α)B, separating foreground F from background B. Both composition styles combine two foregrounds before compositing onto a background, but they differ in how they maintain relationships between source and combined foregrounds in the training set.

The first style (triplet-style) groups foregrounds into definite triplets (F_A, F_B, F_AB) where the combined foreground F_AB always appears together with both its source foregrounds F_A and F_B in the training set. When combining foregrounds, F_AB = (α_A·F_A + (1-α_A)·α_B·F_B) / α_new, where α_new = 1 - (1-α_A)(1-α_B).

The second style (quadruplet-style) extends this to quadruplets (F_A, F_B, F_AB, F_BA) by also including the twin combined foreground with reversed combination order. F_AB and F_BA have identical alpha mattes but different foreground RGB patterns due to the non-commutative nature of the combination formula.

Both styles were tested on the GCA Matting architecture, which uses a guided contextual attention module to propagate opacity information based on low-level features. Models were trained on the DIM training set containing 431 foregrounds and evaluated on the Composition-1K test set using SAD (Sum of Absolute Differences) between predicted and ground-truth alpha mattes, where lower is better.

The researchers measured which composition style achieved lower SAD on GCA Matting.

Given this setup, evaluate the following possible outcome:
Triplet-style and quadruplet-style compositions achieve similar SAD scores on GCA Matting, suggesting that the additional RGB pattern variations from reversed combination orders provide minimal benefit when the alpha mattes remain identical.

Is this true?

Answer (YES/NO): NO